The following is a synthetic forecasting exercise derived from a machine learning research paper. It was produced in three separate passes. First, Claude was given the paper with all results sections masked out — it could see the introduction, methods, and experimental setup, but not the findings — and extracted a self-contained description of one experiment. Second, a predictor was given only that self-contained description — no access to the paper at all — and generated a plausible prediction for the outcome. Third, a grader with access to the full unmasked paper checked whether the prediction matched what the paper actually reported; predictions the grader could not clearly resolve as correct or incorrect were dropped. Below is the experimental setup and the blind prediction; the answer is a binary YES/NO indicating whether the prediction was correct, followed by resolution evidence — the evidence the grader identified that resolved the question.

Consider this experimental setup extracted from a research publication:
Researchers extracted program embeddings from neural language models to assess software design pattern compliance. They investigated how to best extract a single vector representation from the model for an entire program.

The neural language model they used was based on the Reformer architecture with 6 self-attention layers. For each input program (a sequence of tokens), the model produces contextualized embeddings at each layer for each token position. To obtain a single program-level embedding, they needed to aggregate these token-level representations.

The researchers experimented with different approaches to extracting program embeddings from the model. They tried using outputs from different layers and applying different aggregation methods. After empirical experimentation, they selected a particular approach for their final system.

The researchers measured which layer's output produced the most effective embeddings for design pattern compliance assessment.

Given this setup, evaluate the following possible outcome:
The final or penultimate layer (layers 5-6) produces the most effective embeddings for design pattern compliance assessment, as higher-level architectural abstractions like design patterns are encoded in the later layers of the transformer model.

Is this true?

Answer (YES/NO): YES